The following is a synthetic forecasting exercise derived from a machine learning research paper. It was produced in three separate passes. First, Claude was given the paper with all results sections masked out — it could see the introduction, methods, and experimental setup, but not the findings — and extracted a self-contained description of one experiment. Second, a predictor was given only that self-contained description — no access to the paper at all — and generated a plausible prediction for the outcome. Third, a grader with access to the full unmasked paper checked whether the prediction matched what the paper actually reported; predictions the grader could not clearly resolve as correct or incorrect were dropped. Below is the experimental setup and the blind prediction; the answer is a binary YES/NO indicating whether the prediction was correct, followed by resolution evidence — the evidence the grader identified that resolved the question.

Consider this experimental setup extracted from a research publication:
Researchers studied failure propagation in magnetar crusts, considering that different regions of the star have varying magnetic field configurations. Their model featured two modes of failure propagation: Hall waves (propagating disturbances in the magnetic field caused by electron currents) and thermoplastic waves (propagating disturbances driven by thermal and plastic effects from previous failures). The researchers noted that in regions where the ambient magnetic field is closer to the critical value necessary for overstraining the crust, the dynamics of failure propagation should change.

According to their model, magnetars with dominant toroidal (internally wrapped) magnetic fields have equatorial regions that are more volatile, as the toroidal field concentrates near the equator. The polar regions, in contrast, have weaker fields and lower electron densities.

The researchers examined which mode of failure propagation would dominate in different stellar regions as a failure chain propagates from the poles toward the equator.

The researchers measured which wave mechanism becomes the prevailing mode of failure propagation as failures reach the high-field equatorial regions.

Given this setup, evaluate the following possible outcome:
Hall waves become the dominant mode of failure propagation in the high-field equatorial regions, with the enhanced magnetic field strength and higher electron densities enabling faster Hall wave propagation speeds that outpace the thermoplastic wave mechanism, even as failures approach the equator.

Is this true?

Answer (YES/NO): NO